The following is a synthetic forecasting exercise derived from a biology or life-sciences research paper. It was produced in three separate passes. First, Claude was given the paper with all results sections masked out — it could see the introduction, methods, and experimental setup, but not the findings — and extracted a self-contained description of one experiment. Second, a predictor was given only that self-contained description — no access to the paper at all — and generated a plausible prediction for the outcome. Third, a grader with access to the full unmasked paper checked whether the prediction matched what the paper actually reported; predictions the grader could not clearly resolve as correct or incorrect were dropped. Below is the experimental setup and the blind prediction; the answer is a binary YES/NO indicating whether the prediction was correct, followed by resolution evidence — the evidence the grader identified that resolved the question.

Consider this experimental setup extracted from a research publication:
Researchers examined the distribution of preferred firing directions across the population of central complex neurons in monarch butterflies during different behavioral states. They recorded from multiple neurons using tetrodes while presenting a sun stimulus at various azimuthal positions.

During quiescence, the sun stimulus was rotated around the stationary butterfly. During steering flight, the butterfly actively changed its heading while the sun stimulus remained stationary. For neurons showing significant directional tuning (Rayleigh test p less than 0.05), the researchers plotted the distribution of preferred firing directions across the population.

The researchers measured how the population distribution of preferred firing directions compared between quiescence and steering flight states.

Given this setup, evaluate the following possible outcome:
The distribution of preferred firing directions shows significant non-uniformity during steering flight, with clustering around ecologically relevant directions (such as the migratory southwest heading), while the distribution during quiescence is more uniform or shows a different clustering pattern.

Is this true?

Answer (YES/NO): NO